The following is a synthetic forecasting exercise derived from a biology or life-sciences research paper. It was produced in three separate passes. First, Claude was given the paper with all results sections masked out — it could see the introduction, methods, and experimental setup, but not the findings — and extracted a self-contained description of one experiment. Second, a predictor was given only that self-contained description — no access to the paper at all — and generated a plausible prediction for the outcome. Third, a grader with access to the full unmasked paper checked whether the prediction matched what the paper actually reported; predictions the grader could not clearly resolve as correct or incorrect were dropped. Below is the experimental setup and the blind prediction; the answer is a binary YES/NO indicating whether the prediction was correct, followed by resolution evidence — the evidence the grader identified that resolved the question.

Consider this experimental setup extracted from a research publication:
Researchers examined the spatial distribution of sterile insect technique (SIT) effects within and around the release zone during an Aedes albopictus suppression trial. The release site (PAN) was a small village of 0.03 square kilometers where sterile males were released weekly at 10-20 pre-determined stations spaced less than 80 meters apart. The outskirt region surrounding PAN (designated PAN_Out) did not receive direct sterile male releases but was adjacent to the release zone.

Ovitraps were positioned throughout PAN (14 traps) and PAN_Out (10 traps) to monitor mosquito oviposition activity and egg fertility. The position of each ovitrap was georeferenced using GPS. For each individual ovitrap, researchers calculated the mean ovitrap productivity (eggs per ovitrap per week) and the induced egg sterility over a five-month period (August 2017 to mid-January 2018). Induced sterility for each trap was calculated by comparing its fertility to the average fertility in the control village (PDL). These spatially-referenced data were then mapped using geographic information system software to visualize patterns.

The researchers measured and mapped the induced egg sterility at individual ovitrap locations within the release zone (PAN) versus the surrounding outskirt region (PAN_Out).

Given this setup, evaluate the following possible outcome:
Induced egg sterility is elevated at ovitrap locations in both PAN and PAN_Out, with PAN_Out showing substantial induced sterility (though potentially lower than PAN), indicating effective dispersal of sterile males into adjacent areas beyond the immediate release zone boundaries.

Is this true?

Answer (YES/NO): YES